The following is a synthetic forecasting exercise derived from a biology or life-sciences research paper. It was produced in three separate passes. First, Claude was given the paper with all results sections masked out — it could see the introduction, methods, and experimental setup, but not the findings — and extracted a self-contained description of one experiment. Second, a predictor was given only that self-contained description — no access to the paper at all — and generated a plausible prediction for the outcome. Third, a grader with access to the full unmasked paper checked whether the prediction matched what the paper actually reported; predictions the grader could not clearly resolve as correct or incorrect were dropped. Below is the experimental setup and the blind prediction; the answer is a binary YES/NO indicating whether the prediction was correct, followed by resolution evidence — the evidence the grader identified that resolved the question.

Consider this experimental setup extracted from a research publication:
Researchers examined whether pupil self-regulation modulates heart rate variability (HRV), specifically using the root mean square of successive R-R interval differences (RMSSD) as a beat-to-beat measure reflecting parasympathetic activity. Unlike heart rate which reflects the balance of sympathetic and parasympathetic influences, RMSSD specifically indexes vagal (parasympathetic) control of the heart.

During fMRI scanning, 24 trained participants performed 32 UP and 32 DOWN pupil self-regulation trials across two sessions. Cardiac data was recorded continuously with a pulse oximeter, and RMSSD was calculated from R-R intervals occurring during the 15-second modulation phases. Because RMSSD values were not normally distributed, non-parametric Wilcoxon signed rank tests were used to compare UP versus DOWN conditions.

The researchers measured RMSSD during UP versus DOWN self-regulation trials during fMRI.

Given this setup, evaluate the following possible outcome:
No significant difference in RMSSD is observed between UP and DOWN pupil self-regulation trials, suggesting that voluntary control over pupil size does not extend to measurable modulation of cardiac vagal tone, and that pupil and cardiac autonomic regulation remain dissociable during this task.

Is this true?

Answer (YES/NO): NO